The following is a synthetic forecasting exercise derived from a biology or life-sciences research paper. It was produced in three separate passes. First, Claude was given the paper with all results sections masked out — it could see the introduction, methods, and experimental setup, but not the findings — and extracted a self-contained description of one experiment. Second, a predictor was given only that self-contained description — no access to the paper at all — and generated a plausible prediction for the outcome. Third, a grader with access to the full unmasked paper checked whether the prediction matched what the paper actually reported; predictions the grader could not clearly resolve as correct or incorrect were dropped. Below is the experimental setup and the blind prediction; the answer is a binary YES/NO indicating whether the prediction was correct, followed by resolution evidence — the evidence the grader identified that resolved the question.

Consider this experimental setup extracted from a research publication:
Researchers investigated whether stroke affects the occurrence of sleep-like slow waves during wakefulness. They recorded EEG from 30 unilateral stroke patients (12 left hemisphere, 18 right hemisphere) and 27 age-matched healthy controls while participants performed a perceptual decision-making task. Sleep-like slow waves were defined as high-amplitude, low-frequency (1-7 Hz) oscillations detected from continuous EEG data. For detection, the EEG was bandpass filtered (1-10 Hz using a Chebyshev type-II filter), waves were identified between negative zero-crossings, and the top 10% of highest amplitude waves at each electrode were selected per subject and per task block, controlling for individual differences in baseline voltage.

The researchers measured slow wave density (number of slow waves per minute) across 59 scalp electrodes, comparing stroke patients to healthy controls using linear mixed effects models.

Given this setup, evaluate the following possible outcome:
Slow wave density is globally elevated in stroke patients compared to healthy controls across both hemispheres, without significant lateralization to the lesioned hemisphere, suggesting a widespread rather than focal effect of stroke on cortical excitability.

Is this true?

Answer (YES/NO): YES